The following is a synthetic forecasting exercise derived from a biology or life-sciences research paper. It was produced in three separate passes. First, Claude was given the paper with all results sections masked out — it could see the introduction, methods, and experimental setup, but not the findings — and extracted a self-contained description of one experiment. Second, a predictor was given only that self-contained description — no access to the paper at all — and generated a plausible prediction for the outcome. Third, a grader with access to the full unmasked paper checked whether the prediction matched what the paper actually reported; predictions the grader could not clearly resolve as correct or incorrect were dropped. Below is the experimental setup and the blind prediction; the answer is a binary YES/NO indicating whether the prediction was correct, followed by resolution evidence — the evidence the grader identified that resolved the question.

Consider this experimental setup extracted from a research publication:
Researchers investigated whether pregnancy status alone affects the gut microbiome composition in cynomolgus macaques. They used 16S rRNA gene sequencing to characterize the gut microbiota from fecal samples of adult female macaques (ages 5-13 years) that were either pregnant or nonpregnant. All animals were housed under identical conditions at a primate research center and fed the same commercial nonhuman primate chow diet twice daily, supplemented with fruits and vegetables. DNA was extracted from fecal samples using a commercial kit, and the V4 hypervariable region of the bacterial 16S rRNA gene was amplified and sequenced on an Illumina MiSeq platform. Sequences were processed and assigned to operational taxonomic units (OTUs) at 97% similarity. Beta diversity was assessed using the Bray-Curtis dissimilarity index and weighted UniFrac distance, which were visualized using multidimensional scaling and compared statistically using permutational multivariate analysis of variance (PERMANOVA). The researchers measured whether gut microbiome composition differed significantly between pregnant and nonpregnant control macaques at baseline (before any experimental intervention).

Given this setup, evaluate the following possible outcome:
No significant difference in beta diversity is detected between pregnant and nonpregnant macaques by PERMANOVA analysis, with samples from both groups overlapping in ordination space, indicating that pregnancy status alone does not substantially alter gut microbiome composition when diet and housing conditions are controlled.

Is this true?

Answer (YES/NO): YES